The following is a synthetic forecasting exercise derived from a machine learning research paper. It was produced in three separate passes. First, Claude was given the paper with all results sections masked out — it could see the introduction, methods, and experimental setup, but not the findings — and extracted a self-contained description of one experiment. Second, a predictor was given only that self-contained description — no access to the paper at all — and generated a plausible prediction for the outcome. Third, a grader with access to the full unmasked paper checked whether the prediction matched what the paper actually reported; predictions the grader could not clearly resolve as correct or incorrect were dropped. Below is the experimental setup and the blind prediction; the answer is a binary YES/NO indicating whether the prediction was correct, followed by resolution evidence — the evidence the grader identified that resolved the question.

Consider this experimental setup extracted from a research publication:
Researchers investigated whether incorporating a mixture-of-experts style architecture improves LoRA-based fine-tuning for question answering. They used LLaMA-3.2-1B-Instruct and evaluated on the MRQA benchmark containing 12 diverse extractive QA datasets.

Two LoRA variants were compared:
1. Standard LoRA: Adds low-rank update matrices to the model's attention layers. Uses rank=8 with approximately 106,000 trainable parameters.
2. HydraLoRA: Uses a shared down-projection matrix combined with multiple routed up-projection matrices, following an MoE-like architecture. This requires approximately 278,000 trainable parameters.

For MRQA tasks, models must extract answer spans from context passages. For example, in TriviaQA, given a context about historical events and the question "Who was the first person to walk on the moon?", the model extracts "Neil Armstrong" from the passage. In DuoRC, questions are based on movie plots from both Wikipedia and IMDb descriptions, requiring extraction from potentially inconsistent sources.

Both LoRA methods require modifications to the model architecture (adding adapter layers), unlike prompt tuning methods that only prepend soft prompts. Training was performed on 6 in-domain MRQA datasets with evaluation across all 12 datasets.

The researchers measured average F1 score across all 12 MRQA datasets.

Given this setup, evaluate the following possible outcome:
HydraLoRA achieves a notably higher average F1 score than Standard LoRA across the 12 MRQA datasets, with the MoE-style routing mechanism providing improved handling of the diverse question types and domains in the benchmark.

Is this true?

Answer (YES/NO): YES